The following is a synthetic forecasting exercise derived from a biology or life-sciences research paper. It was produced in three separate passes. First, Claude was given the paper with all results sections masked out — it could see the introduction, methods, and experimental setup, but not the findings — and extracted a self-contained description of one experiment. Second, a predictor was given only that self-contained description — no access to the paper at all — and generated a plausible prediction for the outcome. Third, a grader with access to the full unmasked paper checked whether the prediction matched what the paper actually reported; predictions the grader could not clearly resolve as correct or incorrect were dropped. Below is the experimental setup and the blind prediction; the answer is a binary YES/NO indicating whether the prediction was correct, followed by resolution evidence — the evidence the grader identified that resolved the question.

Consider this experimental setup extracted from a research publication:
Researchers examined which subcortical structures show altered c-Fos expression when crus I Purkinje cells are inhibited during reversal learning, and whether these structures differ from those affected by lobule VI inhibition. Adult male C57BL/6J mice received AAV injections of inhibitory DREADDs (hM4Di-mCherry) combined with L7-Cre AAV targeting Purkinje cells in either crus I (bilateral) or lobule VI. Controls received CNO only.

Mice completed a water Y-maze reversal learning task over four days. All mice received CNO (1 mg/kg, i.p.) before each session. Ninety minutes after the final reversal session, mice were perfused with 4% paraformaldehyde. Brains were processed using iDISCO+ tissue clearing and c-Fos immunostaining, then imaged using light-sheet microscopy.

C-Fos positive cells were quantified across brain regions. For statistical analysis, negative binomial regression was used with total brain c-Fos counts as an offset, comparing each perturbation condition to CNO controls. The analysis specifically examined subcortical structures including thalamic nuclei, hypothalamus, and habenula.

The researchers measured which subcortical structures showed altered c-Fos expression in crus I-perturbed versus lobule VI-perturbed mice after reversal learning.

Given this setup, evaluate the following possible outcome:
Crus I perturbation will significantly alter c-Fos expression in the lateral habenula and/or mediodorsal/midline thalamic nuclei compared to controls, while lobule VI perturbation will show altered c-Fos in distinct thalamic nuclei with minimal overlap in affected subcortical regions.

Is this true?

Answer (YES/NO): NO